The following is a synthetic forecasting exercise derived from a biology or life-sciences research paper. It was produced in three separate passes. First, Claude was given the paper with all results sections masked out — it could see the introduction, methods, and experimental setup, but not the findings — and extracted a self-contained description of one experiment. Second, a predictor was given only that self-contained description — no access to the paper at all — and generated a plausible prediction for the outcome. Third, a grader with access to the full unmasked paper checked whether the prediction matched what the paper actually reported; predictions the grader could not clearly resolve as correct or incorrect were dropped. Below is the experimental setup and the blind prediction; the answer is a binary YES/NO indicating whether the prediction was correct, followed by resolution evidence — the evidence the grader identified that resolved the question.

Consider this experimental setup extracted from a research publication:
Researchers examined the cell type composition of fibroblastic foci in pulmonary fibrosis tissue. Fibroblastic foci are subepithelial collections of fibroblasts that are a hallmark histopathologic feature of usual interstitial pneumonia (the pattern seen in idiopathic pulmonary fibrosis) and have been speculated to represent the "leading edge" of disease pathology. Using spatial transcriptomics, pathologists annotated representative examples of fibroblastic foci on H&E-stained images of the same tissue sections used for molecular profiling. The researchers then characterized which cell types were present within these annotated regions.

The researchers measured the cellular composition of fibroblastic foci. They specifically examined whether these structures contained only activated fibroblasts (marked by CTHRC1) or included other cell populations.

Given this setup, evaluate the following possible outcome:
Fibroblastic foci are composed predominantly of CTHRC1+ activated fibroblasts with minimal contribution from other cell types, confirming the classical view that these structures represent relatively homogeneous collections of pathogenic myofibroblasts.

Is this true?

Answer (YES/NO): NO